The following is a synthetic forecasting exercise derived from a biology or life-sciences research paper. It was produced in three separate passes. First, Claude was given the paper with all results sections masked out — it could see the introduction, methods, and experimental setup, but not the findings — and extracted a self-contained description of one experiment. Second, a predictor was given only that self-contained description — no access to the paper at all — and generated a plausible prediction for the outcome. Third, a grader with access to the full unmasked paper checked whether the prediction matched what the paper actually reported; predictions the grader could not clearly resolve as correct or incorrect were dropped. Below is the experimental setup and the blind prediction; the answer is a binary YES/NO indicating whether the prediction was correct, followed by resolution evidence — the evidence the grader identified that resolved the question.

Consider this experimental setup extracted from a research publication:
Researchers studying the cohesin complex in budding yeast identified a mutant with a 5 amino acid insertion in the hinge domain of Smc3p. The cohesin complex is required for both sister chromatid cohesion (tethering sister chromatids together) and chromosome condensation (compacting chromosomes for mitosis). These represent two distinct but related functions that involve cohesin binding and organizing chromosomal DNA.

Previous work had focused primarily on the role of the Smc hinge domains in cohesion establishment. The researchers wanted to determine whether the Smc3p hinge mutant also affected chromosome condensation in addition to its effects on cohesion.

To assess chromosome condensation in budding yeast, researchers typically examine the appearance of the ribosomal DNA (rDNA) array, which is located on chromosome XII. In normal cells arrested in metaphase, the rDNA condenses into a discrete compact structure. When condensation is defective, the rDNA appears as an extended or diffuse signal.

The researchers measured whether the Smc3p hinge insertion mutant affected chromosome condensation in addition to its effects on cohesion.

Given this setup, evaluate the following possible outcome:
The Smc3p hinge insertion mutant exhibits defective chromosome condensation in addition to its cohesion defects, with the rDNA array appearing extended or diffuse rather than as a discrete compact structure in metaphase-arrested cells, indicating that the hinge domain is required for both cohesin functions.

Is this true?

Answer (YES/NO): YES